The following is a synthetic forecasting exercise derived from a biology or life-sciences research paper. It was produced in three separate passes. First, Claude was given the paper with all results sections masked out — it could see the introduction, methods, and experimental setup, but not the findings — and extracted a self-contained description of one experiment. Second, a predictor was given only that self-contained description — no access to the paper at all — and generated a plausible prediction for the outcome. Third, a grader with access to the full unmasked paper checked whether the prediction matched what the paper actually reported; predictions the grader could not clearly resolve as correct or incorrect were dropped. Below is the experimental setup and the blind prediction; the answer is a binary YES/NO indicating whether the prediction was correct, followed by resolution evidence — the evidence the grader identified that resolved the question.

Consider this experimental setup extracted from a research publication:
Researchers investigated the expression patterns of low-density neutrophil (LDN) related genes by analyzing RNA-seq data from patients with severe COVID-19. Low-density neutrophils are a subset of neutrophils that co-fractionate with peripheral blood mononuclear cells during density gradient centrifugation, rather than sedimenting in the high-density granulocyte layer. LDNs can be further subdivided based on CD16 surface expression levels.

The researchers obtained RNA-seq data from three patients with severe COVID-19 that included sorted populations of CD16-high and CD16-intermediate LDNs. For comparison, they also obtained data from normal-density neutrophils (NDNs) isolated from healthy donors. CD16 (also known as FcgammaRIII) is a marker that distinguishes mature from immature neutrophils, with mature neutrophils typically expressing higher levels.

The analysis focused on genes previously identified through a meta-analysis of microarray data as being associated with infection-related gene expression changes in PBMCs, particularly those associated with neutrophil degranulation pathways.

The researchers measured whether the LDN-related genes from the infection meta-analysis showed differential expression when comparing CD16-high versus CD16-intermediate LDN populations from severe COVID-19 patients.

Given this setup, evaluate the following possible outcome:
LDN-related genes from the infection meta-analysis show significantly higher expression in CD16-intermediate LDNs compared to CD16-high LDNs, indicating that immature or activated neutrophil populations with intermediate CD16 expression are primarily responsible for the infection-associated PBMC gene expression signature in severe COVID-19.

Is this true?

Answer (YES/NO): YES